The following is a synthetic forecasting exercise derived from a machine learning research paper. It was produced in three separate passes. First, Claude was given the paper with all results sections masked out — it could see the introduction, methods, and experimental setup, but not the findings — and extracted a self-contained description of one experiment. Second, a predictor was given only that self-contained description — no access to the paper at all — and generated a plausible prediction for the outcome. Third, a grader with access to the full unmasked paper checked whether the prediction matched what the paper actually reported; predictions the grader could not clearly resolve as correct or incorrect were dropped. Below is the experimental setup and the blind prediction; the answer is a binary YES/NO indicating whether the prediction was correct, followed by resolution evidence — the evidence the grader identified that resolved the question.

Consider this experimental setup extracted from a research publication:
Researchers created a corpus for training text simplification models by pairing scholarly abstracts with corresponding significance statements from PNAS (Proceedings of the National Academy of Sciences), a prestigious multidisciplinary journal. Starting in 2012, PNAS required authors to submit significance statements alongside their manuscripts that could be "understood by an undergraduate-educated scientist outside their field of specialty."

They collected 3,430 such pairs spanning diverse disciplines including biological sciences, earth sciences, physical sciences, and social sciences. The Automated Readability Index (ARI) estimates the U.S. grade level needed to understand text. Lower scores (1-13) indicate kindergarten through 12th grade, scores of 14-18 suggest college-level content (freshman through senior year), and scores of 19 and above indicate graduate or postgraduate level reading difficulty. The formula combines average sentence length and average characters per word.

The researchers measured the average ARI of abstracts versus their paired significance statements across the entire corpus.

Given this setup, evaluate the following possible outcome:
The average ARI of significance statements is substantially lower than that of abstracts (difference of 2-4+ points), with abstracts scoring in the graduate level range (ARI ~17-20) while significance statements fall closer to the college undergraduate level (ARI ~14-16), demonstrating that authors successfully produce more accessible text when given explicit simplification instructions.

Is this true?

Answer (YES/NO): NO